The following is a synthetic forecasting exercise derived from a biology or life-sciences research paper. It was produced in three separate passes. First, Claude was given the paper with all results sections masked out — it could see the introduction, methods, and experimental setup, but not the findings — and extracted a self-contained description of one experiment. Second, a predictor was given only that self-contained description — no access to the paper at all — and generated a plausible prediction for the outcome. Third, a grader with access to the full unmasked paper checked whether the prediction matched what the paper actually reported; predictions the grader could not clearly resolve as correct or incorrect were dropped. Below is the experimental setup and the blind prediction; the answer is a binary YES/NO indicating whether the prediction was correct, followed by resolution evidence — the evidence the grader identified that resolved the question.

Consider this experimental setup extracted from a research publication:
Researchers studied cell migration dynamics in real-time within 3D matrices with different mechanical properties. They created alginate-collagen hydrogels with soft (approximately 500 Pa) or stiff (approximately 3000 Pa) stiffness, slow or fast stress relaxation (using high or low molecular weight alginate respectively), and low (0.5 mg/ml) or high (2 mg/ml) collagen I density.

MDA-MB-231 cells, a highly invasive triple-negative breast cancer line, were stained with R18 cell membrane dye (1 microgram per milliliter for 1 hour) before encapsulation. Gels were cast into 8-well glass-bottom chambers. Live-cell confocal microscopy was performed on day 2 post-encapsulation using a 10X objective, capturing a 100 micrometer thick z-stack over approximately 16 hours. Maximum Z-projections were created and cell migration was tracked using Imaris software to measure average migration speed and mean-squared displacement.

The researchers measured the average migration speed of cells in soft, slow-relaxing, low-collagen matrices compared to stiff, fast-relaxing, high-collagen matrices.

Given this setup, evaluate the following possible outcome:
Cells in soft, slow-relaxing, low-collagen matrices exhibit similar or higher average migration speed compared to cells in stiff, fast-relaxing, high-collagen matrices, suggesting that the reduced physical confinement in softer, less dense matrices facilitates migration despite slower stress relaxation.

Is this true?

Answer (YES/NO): NO